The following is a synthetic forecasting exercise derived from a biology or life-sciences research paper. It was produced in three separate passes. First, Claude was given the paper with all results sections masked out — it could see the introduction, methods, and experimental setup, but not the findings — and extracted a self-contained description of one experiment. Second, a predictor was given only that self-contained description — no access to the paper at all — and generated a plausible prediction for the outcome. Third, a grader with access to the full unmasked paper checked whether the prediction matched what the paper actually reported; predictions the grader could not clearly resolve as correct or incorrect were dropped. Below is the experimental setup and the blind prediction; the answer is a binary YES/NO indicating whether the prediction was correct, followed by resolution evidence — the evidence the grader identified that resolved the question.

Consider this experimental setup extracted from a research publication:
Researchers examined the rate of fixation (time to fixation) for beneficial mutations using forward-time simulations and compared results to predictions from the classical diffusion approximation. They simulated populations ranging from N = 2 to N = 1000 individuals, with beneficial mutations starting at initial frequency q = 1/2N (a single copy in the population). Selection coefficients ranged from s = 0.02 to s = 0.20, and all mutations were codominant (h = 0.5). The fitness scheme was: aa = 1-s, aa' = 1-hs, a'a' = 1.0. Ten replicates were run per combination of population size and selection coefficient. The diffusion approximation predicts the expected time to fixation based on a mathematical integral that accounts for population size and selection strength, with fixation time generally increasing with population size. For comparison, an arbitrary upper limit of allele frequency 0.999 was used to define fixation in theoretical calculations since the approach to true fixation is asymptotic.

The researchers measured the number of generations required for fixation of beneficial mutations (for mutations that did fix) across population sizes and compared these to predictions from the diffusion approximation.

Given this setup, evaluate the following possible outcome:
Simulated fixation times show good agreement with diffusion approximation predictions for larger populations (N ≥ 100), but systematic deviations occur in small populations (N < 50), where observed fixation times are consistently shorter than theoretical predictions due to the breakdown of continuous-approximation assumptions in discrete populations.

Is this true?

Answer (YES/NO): NO